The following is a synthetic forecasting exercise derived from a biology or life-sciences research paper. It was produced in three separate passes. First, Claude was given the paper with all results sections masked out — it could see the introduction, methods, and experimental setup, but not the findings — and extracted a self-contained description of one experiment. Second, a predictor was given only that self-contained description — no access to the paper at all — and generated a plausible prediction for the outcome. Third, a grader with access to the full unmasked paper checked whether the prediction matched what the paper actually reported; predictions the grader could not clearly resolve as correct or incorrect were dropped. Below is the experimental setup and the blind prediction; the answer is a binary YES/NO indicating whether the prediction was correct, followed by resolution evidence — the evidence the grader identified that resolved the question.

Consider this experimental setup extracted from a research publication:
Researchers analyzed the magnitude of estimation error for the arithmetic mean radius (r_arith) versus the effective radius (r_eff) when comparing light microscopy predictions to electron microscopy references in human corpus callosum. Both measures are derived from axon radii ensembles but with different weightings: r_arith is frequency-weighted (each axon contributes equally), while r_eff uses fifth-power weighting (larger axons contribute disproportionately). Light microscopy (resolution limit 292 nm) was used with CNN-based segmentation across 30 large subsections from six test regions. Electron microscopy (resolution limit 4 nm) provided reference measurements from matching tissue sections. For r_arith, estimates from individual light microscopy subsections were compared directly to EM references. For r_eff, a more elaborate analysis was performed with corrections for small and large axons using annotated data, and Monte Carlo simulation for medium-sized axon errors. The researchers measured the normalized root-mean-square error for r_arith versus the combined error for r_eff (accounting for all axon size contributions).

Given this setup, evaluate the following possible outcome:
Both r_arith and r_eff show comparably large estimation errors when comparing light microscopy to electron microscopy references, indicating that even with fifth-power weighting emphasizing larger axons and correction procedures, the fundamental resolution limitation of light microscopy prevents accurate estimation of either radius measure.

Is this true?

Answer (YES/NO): NO